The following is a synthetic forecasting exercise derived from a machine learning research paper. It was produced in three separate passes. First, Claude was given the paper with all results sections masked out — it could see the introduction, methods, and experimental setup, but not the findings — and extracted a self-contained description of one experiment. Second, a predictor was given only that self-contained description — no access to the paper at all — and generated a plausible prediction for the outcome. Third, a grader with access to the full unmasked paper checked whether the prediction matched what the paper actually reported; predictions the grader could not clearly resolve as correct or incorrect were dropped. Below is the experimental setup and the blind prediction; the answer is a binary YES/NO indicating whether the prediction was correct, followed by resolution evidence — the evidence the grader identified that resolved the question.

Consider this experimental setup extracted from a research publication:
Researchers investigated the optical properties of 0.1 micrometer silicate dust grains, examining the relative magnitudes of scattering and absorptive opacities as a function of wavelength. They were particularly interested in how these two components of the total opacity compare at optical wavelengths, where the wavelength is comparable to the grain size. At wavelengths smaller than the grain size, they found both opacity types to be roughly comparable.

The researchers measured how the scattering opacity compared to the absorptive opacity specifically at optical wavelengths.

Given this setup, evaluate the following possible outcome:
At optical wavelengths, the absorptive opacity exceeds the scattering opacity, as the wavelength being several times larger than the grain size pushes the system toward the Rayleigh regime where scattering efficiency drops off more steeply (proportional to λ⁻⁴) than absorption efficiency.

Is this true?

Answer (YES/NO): NO